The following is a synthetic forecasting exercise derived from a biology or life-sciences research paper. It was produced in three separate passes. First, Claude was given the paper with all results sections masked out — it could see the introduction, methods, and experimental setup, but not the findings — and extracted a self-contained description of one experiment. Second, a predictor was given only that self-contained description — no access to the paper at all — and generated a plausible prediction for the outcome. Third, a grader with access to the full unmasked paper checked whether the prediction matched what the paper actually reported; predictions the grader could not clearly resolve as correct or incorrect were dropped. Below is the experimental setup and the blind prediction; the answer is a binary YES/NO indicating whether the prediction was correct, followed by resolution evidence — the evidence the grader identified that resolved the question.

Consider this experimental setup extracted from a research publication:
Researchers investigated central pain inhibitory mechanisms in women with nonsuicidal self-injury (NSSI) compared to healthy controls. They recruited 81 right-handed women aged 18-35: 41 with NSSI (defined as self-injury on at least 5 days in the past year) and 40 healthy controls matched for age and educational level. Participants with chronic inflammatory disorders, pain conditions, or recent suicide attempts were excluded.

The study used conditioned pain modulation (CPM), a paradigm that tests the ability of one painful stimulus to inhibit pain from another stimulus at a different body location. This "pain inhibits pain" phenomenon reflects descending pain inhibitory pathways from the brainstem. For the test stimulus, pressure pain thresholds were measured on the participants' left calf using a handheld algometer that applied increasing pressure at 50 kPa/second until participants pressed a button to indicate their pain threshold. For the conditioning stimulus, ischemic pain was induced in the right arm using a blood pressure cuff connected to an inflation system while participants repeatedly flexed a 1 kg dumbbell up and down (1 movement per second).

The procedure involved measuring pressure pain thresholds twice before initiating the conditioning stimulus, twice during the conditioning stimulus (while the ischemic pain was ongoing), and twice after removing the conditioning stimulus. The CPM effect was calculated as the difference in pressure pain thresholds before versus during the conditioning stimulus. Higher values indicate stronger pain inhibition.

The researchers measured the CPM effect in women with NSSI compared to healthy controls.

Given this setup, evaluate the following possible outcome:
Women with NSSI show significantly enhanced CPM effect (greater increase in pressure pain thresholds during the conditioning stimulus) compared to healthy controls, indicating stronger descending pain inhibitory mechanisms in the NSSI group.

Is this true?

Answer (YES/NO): YES